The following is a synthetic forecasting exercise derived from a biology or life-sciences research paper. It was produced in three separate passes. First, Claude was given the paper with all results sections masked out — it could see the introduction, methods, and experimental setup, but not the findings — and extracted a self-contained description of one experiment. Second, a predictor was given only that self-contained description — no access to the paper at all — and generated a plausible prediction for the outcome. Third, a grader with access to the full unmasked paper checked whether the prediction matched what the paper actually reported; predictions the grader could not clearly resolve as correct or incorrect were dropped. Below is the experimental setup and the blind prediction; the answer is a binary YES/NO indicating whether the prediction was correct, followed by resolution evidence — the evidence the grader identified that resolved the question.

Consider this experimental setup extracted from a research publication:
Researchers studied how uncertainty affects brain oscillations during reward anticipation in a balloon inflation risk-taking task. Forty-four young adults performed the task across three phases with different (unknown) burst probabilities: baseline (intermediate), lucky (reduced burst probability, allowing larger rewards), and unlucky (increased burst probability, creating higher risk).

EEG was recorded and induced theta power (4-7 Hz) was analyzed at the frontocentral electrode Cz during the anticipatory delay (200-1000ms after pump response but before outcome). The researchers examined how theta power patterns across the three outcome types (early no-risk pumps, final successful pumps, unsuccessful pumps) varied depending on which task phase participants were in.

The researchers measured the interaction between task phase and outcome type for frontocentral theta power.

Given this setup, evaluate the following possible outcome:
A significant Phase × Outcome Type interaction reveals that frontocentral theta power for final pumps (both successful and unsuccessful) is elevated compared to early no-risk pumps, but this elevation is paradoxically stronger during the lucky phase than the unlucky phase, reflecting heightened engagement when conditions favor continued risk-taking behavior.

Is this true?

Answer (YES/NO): NO